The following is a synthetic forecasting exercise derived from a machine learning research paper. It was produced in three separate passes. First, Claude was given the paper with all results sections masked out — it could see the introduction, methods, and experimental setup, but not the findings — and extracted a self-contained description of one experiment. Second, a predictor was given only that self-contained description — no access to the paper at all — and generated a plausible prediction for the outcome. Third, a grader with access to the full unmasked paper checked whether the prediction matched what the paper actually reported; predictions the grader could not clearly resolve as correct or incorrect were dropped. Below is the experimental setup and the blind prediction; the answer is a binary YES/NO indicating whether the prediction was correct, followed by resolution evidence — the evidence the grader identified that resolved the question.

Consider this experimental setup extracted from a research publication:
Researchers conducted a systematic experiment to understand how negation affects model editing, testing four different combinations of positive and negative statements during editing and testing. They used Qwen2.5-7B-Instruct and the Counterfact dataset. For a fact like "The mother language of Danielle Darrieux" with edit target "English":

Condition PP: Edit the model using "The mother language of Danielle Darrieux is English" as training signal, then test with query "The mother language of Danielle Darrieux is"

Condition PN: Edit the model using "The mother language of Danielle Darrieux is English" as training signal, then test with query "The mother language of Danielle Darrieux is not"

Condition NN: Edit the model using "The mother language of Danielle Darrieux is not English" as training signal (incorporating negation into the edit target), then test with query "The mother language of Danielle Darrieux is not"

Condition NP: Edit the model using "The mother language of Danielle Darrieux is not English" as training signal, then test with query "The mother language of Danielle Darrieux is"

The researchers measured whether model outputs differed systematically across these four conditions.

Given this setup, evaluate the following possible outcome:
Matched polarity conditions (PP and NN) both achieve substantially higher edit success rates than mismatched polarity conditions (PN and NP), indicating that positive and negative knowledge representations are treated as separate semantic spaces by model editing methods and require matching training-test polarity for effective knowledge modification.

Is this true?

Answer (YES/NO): NO